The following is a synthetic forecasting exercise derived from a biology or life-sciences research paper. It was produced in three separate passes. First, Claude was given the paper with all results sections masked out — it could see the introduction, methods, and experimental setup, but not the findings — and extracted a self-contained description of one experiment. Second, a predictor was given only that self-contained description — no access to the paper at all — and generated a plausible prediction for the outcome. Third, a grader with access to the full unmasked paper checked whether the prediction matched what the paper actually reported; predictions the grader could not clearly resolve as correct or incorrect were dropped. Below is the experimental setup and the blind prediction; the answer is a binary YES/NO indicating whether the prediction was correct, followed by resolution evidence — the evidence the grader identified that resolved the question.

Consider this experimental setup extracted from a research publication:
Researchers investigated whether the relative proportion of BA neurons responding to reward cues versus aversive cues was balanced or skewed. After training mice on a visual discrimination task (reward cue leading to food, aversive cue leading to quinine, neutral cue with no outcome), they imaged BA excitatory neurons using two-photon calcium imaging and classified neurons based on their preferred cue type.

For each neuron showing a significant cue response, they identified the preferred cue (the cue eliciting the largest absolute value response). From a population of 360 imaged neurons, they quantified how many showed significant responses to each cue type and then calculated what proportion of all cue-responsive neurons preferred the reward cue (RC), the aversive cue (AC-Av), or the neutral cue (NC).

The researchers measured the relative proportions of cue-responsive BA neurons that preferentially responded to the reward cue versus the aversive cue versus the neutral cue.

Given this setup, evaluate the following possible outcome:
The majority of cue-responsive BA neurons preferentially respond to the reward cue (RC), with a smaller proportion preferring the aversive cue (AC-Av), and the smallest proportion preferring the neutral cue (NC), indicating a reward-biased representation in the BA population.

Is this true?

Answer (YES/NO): NO